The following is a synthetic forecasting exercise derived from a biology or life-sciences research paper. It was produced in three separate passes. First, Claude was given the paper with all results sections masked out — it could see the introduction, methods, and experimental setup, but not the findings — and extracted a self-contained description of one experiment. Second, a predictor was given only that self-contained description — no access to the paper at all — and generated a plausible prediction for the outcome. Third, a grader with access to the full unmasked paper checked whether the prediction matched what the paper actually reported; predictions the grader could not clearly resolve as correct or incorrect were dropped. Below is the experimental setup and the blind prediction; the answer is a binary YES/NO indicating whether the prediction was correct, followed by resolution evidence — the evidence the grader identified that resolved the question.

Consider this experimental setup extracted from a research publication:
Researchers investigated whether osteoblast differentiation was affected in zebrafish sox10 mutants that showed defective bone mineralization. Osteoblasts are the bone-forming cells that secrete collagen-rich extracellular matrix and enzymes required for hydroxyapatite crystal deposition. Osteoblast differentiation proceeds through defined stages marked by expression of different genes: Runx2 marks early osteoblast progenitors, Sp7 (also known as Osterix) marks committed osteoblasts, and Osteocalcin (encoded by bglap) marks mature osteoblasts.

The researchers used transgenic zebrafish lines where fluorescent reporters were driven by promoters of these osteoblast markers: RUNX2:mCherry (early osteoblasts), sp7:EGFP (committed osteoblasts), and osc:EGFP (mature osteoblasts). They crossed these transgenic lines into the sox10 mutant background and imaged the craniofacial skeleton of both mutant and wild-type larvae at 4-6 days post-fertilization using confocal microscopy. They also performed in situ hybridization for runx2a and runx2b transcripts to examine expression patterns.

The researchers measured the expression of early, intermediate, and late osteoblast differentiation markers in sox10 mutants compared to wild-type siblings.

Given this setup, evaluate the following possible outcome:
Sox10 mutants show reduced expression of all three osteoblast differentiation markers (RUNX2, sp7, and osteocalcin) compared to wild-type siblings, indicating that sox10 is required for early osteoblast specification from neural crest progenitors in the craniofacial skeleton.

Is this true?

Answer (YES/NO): NO